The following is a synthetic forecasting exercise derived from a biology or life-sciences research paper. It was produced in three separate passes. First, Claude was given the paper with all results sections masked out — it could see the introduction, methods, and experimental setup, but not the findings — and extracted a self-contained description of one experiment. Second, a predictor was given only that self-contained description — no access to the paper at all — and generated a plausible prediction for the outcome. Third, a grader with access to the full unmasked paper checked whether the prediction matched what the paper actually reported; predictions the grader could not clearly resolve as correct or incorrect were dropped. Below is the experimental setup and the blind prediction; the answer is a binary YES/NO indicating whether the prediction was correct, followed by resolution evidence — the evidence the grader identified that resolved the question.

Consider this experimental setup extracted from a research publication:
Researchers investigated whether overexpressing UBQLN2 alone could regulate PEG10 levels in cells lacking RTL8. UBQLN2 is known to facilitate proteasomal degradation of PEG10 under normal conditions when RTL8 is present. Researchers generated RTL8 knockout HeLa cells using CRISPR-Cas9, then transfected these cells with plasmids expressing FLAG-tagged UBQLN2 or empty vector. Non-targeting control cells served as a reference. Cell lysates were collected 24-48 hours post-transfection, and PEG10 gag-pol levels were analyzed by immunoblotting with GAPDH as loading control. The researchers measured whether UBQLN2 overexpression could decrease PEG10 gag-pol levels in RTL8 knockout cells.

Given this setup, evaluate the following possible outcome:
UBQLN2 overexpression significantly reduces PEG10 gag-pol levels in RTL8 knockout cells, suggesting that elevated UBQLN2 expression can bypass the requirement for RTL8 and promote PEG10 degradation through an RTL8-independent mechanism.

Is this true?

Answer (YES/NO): NO